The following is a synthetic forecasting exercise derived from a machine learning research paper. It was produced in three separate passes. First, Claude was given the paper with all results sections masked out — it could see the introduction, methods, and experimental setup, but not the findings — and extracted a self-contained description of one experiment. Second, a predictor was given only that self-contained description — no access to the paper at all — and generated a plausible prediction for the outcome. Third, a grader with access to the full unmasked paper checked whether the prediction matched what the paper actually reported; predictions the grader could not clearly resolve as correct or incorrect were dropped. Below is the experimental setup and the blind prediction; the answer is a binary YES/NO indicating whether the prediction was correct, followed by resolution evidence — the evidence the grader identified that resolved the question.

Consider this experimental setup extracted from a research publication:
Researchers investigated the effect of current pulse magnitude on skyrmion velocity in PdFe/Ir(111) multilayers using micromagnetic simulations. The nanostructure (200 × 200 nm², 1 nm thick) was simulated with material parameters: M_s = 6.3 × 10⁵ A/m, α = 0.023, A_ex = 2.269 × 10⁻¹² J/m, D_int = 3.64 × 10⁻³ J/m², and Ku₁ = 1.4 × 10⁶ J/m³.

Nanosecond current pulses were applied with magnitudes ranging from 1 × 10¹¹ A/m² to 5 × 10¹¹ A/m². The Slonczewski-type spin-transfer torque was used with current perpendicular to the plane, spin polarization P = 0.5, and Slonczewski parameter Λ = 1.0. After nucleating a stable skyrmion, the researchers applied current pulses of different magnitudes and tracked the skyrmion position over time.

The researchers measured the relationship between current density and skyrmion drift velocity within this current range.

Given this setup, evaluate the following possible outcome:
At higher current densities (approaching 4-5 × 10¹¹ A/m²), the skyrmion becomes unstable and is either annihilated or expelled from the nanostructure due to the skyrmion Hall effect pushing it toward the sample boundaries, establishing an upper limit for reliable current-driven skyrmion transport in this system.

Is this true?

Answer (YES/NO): NO